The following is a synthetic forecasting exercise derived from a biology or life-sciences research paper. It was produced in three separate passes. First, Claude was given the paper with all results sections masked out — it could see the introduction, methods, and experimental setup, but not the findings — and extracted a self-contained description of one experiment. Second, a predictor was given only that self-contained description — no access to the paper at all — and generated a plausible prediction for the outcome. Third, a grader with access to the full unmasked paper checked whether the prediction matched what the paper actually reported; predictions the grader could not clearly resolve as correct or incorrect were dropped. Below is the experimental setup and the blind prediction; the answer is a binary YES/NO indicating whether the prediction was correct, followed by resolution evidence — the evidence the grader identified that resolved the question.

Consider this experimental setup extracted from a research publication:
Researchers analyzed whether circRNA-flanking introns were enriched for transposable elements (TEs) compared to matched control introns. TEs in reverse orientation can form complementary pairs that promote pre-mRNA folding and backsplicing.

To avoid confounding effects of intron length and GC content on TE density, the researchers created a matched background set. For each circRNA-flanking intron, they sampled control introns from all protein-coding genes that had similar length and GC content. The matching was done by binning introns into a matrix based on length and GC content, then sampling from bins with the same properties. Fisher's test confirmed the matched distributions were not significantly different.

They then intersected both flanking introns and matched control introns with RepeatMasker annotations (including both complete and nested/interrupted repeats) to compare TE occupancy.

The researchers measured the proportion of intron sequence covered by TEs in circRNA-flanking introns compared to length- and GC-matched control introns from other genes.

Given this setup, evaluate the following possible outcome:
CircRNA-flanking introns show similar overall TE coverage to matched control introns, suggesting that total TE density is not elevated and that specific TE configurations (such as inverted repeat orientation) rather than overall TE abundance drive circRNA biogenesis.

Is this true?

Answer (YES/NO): NO